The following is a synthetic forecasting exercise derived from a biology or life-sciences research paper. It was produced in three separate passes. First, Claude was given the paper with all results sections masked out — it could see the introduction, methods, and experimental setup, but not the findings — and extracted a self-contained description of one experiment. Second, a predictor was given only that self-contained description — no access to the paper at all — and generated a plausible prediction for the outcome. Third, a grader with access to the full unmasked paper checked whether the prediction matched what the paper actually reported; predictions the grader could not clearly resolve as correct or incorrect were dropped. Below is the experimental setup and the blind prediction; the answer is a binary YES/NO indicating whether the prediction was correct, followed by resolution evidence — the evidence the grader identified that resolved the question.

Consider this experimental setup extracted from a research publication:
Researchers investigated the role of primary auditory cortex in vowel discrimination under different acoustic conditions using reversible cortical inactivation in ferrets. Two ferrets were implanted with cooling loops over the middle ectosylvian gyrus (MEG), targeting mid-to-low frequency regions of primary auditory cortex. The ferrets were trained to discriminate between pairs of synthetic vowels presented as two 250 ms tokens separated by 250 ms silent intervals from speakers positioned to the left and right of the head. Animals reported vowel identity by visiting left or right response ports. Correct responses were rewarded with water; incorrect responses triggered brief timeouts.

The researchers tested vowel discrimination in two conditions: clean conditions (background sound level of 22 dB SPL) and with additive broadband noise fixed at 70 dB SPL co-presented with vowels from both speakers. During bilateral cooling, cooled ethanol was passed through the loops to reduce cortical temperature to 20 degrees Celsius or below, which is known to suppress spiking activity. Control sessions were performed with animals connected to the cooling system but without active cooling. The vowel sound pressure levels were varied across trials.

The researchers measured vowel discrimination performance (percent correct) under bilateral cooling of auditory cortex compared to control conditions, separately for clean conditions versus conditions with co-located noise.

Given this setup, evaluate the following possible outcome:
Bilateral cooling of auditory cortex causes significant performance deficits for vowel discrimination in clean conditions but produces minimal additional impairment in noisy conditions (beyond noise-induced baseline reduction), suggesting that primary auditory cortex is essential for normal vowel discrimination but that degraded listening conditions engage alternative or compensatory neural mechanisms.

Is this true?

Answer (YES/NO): NO